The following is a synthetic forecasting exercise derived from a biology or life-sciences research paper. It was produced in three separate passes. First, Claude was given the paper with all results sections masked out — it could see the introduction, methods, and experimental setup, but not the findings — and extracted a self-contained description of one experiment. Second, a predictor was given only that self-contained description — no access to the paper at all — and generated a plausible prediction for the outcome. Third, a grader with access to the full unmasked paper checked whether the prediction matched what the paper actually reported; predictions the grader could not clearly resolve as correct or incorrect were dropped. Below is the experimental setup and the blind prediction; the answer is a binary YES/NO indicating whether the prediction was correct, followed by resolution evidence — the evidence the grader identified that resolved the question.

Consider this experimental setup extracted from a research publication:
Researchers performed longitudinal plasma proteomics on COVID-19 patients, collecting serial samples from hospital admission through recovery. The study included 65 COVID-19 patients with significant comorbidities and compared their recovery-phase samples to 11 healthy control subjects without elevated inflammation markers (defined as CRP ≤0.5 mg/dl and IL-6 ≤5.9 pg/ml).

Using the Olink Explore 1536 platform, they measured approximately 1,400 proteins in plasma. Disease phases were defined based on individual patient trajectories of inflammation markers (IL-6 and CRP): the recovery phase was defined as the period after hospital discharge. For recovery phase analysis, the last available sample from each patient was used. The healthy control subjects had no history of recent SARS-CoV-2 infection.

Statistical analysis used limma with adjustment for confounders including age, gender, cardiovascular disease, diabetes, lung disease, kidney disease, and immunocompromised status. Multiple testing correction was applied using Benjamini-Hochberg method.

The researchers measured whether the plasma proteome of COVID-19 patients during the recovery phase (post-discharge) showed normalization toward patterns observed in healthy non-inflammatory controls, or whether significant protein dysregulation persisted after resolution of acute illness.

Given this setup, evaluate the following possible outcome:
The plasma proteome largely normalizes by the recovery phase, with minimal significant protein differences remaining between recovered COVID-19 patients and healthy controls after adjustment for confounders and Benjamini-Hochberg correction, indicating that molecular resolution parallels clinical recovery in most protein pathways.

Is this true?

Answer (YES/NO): YES